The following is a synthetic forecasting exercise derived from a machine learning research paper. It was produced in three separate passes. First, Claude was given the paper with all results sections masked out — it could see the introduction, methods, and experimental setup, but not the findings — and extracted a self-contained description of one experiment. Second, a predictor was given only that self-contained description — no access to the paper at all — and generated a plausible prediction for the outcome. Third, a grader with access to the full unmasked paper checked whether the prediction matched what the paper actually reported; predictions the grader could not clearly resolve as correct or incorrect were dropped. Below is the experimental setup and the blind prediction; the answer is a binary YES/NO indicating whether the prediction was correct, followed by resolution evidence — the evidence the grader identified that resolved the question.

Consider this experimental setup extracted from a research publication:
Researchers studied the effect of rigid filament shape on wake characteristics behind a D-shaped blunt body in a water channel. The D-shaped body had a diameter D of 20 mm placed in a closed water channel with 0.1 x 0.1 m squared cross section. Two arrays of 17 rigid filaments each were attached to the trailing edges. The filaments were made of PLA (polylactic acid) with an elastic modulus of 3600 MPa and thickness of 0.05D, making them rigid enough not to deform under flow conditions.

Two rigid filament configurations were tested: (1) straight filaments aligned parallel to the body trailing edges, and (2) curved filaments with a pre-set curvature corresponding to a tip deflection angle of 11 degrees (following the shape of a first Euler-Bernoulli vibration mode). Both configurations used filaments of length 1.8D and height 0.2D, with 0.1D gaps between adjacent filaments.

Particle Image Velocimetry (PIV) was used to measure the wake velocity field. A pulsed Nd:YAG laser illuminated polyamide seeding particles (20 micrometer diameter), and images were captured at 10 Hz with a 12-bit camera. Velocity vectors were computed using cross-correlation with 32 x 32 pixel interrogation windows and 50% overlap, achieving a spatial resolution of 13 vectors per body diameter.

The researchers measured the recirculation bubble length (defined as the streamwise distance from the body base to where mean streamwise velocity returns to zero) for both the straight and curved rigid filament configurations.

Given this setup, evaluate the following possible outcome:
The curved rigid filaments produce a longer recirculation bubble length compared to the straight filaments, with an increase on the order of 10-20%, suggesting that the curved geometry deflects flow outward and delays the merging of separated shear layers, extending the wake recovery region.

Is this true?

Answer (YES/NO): NO